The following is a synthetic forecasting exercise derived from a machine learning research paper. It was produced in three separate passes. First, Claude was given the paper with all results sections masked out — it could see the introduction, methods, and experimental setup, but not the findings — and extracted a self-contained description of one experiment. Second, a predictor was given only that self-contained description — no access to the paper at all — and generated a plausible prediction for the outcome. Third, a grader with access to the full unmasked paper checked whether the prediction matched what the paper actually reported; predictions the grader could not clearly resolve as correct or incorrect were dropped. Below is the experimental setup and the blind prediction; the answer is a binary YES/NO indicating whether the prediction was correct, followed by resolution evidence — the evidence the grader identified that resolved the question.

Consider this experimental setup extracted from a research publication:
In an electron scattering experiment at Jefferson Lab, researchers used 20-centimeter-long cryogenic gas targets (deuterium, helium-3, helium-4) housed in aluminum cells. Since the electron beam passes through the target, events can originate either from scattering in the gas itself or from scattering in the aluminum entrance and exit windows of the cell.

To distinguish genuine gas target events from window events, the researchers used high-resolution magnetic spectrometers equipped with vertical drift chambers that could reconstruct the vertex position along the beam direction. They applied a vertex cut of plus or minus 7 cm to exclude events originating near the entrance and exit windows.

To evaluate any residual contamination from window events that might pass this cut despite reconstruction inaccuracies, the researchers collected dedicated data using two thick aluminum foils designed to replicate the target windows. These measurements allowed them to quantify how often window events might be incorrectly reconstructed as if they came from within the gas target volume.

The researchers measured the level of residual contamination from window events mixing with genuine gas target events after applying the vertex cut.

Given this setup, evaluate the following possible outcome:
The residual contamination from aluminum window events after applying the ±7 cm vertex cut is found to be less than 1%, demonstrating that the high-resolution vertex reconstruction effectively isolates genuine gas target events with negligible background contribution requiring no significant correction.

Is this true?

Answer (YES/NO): YES